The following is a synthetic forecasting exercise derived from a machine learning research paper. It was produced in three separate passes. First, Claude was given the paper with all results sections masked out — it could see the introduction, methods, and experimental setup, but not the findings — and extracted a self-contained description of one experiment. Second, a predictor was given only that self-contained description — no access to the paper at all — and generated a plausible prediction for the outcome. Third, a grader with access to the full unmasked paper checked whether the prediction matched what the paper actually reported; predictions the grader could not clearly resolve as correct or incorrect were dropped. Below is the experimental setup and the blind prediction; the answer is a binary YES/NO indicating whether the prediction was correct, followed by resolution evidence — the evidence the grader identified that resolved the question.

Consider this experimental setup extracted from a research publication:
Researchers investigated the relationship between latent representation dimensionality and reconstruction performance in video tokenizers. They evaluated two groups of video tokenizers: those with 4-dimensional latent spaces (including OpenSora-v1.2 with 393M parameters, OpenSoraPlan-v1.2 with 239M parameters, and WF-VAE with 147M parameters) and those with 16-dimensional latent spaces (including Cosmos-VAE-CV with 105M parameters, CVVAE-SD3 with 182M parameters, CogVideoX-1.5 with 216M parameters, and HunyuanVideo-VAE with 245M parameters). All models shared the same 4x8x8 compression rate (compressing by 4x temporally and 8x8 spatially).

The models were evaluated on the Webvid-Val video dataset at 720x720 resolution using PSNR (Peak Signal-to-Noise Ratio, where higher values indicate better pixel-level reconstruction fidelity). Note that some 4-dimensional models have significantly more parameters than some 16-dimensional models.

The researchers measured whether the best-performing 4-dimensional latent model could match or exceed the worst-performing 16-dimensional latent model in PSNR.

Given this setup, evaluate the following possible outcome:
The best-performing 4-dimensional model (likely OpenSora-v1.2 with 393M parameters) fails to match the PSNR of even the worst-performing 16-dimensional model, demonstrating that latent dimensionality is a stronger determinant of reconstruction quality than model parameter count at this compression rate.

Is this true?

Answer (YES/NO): YES